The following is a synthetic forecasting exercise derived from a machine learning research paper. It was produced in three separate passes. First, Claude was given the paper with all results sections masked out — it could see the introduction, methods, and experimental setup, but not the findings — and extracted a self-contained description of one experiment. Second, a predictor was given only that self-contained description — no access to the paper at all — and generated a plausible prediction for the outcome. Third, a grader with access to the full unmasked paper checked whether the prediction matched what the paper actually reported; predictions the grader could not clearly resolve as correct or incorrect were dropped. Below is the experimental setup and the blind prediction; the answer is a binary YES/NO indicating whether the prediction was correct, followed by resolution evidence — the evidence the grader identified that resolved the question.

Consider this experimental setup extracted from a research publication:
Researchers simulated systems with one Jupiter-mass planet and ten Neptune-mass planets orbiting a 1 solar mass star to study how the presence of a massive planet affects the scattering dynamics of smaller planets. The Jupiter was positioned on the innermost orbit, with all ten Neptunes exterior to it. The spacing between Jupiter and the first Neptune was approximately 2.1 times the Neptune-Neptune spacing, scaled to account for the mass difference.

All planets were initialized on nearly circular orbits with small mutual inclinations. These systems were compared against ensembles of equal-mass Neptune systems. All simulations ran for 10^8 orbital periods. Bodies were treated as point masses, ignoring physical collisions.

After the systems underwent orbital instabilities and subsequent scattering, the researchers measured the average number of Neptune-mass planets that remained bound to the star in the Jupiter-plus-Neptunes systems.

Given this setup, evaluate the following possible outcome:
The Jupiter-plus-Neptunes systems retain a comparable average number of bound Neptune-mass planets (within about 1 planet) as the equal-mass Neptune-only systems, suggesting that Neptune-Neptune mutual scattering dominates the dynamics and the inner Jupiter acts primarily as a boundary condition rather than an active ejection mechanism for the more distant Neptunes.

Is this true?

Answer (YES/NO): YES